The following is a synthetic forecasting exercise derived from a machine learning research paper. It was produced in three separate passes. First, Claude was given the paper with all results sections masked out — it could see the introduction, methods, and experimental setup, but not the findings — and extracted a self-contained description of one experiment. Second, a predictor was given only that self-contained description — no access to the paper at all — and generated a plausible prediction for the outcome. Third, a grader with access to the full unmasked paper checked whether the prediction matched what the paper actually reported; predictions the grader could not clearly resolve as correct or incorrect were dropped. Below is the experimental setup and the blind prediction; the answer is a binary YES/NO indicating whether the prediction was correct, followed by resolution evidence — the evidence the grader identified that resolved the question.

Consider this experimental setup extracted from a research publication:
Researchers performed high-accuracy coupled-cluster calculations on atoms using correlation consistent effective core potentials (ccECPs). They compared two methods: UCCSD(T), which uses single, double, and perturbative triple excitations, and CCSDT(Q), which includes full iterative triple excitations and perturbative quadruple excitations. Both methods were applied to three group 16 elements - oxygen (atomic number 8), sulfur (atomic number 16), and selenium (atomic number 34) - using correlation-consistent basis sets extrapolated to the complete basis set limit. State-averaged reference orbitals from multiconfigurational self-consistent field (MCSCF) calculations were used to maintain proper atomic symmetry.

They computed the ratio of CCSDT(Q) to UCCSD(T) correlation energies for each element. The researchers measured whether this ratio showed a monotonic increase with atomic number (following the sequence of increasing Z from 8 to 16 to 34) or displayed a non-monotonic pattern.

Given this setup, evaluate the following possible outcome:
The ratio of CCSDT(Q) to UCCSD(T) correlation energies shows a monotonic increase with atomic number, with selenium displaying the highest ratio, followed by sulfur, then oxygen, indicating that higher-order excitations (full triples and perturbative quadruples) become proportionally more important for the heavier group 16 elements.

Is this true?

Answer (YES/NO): NO